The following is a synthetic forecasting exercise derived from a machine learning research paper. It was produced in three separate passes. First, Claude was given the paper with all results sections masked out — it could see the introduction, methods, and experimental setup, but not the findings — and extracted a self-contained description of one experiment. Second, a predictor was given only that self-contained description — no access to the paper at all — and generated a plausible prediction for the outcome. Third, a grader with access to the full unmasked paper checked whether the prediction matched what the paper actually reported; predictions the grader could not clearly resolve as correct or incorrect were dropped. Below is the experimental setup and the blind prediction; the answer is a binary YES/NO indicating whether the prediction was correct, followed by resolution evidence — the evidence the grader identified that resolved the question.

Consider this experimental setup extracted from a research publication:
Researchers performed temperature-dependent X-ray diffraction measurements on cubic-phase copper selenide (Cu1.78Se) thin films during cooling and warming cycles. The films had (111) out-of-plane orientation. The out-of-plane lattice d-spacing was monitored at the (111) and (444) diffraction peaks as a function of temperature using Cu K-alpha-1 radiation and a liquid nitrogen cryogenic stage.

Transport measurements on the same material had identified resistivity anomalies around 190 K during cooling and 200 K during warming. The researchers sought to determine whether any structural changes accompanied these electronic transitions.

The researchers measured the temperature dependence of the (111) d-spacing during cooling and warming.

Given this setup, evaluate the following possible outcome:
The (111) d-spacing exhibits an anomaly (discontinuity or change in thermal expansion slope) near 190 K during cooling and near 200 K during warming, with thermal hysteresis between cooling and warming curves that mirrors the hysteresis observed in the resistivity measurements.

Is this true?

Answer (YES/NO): YES